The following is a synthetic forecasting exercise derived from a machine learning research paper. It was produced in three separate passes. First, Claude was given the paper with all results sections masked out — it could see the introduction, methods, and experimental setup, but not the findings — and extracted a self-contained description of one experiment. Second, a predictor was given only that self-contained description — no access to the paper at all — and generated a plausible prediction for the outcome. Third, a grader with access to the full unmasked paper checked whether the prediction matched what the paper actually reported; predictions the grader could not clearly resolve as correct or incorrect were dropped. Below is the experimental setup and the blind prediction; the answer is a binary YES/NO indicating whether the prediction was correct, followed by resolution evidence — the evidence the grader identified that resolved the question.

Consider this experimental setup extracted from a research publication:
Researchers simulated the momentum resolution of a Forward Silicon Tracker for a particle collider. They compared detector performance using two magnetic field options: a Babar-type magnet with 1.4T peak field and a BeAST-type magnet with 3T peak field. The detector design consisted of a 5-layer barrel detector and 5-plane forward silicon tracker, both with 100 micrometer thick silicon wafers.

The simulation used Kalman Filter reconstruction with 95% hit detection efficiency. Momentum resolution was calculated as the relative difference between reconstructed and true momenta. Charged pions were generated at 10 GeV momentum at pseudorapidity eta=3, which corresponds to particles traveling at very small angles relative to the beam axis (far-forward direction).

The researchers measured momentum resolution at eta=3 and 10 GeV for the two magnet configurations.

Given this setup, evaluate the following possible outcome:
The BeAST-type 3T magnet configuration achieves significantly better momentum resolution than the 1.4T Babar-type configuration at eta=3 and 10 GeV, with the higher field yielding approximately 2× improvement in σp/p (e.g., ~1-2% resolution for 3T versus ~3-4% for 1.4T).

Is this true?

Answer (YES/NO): YES